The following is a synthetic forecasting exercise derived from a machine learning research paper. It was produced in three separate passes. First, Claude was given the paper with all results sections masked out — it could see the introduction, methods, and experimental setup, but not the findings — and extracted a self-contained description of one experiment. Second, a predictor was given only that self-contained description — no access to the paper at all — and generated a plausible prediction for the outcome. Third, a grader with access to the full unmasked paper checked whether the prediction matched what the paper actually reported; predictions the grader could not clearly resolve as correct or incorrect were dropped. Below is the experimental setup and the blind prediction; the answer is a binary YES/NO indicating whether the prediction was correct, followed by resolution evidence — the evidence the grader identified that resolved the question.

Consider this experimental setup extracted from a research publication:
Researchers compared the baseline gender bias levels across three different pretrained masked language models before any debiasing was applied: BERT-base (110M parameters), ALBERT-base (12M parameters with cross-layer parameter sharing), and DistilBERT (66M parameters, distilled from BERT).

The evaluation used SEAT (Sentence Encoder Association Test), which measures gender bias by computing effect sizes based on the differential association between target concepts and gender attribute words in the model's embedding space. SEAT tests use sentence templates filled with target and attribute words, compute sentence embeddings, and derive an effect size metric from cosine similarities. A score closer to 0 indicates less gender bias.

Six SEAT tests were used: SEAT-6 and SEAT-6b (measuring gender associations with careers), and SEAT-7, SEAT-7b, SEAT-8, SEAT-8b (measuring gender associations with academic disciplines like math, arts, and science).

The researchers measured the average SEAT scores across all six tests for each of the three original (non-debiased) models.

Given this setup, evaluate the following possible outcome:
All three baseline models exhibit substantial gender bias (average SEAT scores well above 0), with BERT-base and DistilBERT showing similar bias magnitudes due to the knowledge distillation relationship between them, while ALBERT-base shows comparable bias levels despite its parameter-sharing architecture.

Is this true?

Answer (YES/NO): NO